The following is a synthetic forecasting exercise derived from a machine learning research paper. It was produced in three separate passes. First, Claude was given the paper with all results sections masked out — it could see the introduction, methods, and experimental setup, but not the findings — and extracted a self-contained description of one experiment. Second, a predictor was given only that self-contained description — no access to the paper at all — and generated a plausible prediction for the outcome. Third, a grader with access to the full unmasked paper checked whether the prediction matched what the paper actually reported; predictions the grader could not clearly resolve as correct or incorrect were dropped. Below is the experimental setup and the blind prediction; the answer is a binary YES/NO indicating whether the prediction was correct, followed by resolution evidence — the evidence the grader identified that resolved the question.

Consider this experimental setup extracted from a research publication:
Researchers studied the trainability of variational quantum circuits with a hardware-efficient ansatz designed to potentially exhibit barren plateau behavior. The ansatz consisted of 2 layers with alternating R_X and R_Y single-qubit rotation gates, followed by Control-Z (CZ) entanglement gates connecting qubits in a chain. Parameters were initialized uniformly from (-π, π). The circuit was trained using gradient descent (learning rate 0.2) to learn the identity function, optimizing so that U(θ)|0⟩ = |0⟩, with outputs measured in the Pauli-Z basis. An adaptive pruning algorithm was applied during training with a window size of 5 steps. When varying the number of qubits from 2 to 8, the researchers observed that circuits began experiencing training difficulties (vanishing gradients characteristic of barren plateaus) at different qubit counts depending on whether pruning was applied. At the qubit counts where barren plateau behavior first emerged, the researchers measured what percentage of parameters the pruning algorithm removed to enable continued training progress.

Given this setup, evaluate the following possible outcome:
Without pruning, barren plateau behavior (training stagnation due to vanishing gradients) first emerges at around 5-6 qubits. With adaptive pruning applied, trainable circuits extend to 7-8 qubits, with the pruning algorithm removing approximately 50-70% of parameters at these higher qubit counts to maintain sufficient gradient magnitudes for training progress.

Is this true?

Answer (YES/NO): NO